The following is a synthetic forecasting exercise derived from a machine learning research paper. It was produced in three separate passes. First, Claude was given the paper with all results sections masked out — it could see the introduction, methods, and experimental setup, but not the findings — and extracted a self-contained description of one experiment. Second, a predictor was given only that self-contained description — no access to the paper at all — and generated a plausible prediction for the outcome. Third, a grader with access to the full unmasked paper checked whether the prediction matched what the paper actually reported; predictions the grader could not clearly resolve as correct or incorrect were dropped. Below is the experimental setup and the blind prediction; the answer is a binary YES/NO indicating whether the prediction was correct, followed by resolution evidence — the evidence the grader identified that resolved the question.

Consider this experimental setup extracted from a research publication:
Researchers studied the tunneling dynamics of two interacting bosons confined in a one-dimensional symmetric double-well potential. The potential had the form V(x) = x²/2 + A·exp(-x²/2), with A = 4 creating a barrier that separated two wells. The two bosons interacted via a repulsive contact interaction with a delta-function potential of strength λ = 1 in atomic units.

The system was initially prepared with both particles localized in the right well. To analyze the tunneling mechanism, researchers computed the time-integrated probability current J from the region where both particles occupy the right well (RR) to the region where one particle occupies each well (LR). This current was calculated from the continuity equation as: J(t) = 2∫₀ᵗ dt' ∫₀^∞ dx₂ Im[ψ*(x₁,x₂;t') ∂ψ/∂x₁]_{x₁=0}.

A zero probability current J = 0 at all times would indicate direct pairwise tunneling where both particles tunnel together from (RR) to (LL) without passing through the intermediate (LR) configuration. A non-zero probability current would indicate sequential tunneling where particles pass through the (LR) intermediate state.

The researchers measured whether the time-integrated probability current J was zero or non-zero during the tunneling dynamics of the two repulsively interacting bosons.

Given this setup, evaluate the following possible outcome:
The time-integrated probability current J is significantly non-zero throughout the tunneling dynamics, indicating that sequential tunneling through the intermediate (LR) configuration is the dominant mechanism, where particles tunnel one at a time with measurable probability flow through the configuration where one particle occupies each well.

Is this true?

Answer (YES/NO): YES